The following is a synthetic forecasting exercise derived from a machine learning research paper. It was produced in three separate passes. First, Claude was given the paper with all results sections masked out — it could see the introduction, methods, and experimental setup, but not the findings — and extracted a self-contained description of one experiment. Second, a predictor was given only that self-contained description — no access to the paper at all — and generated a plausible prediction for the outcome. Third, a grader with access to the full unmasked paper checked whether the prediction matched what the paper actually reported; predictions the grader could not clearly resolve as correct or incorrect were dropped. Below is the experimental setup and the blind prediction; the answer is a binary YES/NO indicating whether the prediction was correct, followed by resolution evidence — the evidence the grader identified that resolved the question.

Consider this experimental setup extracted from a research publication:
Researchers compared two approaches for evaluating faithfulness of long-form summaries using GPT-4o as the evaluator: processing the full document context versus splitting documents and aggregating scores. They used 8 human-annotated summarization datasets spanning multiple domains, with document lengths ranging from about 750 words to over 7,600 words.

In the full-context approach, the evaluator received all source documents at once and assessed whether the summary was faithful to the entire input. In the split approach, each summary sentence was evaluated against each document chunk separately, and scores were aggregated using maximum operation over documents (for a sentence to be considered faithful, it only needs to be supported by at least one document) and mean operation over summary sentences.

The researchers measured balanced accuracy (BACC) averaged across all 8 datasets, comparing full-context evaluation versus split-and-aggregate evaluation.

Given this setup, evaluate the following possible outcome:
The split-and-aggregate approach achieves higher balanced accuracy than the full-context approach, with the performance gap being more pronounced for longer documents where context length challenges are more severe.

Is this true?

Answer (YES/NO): NO